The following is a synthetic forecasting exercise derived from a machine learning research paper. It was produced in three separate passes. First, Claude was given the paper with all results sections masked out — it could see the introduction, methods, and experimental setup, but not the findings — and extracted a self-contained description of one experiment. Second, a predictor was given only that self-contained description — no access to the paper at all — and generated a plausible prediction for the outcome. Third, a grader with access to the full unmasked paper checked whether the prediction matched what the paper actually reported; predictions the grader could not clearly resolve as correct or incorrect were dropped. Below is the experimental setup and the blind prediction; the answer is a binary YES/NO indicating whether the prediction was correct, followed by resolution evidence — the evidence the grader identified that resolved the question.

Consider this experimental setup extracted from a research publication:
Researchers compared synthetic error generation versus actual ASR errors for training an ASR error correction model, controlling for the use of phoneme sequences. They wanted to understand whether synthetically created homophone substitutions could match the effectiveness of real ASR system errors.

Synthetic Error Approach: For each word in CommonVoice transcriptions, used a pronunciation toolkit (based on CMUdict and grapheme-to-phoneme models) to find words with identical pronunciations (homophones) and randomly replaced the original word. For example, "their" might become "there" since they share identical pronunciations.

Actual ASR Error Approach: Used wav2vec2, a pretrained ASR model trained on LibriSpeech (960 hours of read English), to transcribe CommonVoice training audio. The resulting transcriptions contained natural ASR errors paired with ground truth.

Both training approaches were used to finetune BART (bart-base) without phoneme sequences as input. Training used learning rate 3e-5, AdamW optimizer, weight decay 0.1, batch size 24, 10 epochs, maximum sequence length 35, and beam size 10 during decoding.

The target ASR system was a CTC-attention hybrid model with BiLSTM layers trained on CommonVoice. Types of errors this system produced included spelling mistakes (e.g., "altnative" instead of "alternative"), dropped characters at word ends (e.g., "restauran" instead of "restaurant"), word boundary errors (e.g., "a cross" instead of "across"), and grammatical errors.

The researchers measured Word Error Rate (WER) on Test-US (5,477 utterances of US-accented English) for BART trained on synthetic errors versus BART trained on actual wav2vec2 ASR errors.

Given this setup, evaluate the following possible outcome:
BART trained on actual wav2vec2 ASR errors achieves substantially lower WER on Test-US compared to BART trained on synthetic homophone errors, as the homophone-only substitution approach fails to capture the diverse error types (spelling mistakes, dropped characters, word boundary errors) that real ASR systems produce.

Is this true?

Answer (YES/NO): YES